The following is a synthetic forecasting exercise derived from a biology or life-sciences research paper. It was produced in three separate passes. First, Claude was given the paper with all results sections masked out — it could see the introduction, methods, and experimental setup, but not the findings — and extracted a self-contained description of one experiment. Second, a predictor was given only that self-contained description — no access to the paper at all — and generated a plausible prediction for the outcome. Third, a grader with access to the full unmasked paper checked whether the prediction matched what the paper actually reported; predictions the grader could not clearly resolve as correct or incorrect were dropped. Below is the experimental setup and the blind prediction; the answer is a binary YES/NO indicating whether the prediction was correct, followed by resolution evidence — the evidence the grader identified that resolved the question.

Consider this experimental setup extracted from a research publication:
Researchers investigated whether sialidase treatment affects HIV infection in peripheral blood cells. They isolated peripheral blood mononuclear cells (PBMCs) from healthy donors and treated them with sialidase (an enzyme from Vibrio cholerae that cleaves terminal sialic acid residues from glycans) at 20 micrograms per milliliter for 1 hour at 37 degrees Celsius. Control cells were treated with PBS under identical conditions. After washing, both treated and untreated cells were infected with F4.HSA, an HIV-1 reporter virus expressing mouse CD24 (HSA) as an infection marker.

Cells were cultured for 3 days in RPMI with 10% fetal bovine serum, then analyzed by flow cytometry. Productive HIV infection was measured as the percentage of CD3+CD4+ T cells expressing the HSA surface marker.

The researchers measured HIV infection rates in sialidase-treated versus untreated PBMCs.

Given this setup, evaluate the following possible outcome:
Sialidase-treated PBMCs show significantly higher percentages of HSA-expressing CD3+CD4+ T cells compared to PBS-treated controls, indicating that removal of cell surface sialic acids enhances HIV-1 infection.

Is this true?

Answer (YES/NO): NO